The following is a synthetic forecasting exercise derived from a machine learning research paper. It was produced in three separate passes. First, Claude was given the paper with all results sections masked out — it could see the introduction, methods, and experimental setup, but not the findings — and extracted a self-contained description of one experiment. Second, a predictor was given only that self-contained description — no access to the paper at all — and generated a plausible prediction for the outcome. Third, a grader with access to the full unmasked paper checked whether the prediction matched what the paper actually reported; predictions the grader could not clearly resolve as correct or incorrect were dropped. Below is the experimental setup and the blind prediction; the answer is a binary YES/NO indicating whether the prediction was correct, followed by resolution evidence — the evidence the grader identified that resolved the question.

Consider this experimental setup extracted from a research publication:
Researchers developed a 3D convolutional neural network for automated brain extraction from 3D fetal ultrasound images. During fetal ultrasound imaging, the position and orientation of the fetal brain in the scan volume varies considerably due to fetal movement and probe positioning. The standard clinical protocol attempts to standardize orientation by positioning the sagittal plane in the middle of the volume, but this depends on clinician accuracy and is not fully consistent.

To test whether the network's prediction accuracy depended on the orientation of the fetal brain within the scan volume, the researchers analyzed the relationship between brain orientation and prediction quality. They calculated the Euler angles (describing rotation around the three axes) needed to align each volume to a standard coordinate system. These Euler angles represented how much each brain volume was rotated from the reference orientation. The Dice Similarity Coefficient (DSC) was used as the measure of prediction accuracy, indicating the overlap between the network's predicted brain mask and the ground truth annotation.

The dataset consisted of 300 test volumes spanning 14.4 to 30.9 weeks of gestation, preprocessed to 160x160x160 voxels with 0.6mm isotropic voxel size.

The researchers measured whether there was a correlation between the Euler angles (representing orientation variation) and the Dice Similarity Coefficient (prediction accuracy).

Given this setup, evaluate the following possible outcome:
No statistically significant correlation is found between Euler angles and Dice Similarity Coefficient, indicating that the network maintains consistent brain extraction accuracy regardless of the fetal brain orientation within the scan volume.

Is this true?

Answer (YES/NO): YES